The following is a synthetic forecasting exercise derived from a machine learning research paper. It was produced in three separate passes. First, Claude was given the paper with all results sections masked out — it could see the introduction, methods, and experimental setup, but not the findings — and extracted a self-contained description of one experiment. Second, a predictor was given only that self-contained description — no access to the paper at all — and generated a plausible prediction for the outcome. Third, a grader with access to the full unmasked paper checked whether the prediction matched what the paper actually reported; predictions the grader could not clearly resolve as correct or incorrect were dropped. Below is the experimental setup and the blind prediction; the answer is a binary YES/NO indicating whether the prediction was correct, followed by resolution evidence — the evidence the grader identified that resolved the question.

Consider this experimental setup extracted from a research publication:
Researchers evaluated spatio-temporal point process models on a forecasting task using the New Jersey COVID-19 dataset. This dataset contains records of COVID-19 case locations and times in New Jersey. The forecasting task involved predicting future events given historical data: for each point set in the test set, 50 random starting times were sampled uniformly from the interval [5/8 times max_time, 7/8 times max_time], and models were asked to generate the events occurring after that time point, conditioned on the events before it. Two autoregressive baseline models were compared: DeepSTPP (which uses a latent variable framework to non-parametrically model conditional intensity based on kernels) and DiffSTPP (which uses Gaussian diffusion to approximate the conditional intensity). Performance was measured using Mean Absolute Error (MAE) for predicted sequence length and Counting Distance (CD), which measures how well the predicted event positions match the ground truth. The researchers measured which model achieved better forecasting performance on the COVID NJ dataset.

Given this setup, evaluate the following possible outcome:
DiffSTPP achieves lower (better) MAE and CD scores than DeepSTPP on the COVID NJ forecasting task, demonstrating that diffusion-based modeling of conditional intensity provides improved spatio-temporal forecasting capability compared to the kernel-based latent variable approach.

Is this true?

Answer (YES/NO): NO